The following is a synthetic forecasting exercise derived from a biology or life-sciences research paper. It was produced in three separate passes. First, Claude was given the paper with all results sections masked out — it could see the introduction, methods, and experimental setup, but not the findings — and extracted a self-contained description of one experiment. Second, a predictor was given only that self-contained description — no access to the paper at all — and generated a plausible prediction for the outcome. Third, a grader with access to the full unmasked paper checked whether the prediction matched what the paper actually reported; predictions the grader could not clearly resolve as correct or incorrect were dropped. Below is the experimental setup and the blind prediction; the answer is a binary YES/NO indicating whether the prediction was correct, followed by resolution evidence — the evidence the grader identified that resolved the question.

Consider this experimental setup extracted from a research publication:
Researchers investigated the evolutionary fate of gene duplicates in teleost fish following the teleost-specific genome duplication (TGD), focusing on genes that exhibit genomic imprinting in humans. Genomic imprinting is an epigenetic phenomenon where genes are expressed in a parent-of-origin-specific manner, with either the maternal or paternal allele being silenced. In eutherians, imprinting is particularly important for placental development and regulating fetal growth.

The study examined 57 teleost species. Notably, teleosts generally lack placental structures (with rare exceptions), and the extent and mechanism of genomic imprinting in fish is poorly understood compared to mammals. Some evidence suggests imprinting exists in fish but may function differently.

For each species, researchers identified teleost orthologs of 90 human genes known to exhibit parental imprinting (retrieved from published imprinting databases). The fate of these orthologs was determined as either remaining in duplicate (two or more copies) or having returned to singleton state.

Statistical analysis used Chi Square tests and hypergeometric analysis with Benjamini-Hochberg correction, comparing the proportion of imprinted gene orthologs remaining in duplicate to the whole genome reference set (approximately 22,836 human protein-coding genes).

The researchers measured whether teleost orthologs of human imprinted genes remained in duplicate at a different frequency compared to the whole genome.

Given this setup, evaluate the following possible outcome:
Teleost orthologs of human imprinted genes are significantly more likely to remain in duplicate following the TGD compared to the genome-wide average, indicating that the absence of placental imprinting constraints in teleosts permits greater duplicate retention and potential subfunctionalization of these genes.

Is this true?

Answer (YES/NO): NO